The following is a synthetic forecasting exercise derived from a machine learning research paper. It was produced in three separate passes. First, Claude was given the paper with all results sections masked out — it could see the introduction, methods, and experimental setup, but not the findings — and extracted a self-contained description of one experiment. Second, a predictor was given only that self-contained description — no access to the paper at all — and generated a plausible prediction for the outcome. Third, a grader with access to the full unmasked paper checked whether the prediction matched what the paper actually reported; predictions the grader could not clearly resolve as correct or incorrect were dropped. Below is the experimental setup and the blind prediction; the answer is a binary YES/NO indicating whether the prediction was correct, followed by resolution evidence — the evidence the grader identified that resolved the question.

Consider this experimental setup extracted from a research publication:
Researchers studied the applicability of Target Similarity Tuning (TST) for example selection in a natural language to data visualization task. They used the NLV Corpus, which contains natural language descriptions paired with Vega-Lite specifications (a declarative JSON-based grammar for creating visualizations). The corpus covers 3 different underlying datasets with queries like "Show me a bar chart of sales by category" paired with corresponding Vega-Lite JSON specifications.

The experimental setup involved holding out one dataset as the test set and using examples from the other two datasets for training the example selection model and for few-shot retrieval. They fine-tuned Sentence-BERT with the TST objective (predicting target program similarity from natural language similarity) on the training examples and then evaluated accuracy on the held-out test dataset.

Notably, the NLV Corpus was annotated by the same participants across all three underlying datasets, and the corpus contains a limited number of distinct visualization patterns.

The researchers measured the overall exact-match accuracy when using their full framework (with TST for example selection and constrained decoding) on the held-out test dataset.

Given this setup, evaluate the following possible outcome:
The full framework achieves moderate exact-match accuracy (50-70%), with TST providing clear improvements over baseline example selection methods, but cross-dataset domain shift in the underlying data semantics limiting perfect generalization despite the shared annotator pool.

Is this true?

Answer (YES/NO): NO